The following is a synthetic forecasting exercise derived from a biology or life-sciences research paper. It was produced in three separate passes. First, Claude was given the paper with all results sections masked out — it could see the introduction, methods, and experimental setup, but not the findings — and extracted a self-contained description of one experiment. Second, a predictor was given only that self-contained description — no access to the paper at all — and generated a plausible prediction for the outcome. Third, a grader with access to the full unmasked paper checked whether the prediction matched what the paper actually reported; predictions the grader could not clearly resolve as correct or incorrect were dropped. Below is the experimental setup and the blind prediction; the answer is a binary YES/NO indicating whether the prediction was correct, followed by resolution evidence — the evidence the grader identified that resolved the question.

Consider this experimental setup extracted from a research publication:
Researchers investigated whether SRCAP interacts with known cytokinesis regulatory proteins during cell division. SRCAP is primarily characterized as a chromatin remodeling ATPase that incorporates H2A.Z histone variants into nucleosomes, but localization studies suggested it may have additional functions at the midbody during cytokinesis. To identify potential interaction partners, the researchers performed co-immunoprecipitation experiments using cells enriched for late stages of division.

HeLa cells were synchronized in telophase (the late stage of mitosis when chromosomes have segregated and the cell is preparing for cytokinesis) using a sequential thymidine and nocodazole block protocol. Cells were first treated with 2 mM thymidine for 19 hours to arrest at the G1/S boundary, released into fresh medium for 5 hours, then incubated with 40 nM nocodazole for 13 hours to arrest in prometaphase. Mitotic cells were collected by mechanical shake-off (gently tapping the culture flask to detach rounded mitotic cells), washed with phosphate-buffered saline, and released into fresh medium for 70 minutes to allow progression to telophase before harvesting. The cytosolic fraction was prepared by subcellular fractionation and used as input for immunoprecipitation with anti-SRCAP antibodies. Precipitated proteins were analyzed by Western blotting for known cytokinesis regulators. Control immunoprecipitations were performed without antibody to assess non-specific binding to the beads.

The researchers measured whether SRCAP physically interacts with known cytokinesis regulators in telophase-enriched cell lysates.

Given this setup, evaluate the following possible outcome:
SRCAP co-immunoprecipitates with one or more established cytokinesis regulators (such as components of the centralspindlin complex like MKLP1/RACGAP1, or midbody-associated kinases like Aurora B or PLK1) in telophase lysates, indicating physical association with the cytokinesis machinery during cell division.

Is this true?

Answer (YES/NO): YES